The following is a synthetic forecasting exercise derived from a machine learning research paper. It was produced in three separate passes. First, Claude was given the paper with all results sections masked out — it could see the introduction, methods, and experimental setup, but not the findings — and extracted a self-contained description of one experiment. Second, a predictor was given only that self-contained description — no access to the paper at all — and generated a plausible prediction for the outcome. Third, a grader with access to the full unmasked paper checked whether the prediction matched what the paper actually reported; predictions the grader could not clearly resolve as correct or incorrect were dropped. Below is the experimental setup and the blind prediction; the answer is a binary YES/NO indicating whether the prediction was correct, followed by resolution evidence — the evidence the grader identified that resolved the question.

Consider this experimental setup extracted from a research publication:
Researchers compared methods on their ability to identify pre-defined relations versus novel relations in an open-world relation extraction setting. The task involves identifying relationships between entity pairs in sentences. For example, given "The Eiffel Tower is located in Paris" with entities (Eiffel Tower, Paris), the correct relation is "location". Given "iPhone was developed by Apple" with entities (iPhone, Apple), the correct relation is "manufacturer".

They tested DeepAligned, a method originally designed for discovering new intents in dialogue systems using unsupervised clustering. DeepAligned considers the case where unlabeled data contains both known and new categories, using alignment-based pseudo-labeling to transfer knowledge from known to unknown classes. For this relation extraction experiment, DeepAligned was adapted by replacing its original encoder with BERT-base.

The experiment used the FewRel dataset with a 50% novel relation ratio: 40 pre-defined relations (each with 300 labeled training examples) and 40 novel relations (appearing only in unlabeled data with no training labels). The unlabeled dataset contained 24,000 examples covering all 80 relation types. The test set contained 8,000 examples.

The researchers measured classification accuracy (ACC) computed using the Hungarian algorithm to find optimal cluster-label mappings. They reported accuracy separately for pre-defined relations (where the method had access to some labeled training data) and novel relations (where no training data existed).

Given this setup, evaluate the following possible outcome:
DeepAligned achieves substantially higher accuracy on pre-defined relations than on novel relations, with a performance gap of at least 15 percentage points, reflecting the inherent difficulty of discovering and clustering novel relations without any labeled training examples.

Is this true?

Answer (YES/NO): YES